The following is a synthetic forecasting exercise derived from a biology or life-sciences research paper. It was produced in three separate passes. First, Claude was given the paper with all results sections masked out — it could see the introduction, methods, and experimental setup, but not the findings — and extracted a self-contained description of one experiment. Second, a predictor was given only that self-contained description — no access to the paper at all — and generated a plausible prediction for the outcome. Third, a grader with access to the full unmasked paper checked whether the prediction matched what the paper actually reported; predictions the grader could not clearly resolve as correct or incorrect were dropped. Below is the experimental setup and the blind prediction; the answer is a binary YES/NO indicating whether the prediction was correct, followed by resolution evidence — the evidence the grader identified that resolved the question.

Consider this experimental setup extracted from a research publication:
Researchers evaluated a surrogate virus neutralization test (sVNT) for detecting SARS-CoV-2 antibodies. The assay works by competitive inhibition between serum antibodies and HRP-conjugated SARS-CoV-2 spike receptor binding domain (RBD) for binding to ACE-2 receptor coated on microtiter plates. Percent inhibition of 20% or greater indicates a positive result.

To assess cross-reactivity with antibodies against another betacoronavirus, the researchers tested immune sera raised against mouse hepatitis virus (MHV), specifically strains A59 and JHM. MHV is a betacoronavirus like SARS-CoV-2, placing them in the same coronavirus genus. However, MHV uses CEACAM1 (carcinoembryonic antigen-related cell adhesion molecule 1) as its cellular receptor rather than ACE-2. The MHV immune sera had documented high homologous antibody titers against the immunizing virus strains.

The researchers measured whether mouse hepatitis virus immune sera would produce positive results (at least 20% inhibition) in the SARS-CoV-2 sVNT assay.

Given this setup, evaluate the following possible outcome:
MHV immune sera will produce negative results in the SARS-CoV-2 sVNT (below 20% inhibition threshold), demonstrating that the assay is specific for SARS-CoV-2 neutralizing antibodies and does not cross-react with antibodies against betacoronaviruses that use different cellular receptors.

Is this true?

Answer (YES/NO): YES